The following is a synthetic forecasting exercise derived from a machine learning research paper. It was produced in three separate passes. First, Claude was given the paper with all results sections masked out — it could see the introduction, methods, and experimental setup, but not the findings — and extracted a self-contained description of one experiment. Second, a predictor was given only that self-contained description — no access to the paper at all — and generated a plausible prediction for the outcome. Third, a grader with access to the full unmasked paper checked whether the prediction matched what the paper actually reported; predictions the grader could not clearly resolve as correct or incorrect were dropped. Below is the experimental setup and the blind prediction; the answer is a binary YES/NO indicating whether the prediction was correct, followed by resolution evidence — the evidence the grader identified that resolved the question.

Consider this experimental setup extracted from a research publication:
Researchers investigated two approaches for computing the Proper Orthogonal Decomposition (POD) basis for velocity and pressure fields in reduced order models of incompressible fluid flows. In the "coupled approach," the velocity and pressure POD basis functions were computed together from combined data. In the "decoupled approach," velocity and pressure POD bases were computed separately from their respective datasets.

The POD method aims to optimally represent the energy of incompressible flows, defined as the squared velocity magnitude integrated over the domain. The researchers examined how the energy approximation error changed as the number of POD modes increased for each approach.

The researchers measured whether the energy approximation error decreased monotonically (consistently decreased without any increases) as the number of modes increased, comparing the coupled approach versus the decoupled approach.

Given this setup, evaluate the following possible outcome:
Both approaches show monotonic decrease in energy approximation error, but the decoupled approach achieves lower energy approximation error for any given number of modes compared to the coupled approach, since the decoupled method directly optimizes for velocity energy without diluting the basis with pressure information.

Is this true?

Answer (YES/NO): NO